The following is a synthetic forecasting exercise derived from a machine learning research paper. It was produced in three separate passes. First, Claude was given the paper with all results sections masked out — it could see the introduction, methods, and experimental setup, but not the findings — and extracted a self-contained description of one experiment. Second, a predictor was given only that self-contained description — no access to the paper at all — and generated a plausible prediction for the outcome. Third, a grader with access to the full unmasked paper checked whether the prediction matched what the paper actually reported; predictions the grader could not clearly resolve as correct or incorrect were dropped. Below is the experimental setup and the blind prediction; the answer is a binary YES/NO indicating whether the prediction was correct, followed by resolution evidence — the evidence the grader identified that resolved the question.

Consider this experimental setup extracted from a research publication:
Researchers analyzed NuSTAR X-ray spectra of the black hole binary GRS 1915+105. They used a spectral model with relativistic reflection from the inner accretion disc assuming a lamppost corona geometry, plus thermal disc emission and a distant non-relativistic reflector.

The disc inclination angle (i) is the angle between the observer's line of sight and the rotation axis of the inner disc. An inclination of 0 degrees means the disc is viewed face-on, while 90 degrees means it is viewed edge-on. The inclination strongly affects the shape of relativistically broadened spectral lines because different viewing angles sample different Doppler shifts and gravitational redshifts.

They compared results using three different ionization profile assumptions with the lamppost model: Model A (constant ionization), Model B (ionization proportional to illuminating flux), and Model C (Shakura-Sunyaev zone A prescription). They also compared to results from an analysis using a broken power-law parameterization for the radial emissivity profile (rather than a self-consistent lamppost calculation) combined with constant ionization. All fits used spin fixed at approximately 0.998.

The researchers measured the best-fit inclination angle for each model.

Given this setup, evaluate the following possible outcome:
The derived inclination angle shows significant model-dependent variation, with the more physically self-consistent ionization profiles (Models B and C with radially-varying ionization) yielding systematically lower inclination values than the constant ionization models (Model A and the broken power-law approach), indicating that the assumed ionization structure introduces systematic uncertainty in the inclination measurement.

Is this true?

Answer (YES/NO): NO